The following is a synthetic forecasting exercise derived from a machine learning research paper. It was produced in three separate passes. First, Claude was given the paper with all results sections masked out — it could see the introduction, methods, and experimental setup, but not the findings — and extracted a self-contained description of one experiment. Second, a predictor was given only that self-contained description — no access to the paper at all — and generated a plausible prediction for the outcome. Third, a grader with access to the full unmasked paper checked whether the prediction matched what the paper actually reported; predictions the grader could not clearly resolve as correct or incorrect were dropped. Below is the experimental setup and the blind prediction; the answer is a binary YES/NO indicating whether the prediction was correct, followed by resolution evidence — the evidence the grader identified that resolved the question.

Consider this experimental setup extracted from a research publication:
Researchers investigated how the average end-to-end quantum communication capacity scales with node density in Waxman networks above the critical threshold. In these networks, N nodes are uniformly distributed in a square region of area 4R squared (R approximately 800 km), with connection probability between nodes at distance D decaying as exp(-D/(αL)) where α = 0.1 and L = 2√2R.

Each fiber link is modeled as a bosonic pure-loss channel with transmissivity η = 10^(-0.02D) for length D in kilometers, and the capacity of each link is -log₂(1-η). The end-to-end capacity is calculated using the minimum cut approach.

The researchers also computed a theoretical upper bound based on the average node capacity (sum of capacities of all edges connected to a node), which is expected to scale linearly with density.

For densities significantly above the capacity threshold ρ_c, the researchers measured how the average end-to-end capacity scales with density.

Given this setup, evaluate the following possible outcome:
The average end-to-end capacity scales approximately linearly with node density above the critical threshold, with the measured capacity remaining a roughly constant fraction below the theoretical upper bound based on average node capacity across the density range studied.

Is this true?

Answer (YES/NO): NO